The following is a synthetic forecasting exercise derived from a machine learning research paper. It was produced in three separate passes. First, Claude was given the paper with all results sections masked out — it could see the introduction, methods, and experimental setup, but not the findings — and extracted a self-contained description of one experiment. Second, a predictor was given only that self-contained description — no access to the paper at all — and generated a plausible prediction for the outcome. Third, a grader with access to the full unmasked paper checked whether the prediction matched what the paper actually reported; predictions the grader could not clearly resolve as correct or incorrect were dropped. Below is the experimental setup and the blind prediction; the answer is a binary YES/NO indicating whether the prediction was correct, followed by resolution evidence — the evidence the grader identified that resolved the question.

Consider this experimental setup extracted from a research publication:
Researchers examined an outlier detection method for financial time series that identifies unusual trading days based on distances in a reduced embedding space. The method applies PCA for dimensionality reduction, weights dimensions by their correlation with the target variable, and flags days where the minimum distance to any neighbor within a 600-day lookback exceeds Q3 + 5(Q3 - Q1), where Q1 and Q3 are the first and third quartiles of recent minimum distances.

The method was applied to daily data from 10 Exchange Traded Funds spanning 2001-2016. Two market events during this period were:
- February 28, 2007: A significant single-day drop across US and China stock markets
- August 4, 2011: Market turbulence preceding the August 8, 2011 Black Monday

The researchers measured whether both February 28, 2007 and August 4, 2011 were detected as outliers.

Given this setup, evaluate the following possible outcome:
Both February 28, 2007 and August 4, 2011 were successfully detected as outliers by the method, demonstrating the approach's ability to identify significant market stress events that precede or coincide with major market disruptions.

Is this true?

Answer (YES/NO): YES